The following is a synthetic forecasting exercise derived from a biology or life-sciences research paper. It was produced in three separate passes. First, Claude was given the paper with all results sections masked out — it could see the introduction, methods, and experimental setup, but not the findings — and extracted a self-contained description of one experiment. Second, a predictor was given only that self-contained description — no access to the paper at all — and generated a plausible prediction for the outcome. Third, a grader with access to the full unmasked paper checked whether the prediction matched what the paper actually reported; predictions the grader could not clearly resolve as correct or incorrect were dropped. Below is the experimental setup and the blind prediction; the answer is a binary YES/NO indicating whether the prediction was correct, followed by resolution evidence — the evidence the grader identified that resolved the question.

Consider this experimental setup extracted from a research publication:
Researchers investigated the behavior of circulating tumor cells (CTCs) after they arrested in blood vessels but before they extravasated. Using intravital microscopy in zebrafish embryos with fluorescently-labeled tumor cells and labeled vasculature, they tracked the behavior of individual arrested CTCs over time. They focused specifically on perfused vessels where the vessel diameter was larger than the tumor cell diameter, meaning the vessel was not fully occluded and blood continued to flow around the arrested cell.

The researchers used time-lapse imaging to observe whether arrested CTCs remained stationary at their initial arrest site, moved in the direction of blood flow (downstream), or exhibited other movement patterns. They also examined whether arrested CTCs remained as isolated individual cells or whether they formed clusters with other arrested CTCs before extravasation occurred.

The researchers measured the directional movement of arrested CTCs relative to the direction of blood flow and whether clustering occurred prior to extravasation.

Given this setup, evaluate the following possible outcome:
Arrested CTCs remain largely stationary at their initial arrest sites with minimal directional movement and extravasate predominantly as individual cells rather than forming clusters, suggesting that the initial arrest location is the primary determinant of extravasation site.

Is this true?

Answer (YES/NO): NO